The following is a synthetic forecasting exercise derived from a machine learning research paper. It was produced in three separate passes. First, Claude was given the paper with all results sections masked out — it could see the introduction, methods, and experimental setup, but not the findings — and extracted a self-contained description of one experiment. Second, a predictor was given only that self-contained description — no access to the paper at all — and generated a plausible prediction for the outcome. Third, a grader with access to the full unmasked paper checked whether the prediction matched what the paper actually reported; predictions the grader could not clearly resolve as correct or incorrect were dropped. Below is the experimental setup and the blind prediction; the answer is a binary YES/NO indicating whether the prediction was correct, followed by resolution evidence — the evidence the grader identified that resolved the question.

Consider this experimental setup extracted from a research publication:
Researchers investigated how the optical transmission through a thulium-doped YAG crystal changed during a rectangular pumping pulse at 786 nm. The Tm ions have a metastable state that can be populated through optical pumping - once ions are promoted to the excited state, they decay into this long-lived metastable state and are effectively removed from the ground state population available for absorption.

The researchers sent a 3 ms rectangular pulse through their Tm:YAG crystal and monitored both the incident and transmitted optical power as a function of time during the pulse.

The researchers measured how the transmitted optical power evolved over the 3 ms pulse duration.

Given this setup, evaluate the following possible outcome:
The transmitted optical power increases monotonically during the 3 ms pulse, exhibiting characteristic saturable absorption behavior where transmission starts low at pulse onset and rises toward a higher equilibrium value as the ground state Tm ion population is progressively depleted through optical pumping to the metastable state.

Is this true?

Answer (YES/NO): YES